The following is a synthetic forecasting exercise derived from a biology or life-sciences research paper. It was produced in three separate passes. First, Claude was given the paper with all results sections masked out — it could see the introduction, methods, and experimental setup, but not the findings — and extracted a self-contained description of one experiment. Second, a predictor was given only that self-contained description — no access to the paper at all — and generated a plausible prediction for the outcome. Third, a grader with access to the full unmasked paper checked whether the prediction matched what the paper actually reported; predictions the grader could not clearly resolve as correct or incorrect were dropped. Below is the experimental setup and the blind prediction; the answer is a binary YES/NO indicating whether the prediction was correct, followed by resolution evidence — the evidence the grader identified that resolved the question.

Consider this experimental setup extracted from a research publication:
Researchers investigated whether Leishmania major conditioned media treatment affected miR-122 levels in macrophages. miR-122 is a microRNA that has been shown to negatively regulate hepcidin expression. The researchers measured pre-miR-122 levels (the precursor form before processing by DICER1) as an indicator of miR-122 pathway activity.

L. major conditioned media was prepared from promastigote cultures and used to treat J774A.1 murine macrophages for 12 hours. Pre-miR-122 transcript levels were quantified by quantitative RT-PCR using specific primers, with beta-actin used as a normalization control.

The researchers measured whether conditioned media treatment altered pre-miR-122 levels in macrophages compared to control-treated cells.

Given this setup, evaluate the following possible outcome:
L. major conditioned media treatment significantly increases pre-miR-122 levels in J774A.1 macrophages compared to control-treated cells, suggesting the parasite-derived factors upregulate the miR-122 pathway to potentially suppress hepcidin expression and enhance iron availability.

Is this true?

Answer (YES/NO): NO